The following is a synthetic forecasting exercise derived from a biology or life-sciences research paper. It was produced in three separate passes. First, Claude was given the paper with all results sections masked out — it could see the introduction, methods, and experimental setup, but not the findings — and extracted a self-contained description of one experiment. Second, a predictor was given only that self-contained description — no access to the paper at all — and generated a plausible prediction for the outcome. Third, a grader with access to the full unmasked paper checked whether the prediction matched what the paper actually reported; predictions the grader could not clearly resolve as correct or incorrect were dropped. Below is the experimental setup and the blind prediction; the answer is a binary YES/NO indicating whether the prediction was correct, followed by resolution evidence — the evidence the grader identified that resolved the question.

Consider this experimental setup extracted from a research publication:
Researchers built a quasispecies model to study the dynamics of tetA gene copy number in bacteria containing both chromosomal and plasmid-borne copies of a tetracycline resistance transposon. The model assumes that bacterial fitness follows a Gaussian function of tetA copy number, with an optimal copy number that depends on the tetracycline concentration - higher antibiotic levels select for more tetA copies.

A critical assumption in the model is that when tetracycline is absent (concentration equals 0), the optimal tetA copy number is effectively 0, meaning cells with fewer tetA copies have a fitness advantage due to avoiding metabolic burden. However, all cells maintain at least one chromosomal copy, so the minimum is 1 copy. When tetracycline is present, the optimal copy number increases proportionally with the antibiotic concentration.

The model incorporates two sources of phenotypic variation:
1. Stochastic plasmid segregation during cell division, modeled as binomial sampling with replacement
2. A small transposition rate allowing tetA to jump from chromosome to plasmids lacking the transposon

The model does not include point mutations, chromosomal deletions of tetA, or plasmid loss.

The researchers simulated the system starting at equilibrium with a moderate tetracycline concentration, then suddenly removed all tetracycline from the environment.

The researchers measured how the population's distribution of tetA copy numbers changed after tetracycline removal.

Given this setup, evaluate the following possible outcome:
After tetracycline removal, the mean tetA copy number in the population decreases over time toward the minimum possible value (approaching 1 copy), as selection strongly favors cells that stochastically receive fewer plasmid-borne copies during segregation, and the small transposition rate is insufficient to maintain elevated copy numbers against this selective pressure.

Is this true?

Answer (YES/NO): YES